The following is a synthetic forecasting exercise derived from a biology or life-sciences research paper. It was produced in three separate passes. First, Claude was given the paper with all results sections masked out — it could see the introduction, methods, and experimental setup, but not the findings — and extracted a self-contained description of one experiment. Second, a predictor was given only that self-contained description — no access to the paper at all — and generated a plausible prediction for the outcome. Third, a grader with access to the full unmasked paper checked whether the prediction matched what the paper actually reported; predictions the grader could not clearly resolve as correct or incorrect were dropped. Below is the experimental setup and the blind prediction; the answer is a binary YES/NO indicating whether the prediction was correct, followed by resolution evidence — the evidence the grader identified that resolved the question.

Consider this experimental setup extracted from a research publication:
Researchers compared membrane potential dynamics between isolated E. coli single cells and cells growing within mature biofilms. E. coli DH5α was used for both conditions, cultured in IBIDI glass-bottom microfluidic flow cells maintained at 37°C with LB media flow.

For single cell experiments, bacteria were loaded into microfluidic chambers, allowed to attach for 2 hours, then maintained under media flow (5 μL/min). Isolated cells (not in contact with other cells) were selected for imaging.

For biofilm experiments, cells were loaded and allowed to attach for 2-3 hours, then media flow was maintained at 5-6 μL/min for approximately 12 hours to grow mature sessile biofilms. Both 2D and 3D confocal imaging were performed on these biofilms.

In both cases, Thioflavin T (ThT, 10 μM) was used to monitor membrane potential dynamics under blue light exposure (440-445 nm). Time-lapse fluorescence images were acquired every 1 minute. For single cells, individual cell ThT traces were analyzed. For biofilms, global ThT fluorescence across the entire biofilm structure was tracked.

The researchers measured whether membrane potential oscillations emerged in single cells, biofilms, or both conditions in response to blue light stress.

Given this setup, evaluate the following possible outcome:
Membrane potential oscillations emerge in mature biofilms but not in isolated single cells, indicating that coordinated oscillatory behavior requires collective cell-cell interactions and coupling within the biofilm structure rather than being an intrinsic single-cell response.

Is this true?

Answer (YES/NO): NO